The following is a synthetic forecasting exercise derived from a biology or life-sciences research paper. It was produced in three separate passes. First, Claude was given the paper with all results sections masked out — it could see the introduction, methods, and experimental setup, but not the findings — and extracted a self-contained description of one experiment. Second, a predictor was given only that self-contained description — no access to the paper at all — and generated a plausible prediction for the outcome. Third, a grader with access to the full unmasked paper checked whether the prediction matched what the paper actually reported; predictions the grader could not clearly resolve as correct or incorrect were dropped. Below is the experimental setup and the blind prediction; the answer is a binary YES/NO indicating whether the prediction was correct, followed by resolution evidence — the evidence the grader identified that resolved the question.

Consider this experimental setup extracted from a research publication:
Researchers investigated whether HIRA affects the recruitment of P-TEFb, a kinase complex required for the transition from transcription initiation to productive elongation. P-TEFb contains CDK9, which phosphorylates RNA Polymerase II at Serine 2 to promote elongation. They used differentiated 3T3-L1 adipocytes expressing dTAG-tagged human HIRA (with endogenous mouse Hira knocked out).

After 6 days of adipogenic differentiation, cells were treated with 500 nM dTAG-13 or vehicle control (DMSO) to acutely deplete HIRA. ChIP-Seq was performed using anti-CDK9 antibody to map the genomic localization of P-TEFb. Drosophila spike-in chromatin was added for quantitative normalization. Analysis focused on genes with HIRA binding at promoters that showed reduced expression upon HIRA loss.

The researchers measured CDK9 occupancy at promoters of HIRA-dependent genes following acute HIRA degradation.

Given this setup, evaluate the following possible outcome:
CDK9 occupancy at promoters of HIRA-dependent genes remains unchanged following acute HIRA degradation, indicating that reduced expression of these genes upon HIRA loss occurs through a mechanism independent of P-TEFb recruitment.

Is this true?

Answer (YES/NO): NO